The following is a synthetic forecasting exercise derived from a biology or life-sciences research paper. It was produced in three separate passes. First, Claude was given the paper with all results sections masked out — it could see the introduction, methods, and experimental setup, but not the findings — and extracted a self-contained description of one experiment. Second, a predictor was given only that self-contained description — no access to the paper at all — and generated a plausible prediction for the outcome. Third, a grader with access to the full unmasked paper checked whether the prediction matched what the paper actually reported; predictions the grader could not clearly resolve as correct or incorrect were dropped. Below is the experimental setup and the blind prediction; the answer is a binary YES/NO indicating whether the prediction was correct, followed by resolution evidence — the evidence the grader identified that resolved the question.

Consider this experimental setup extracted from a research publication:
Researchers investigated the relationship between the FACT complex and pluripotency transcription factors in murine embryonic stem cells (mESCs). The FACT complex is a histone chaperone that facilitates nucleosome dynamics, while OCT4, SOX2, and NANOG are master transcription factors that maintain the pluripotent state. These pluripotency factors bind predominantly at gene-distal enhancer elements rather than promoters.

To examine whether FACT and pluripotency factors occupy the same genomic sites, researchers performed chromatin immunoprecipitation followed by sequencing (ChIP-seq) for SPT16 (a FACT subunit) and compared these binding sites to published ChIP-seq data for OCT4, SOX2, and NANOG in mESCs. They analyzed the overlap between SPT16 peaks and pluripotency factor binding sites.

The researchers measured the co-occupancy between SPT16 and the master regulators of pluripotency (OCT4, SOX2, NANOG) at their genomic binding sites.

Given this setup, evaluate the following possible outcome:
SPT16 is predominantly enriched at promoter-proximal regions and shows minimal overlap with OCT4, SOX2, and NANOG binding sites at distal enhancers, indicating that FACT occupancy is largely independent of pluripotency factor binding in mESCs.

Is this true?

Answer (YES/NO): NO